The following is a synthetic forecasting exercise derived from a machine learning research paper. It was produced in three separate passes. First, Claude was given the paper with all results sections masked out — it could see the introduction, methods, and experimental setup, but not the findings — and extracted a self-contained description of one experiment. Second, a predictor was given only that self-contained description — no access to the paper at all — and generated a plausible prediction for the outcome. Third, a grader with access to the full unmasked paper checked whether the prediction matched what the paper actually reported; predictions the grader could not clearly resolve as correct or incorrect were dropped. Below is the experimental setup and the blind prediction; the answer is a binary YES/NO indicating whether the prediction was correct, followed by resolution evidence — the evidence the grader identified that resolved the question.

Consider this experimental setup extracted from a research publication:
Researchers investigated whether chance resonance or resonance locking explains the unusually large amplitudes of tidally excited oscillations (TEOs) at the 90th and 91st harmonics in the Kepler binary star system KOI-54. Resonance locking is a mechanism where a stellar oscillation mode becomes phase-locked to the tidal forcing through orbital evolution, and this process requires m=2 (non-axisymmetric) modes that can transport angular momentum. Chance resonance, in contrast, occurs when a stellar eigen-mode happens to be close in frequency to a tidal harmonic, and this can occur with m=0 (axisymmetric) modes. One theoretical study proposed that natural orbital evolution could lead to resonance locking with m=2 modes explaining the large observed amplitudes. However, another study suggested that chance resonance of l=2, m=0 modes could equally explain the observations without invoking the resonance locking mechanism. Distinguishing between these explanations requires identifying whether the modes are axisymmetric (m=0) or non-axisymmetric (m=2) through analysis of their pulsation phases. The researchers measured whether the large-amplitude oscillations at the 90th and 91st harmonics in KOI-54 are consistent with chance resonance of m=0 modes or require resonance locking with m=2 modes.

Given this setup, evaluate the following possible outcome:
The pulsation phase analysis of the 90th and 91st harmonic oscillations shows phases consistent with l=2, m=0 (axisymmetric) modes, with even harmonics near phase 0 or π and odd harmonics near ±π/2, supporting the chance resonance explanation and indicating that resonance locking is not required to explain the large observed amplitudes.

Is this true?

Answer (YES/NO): YES